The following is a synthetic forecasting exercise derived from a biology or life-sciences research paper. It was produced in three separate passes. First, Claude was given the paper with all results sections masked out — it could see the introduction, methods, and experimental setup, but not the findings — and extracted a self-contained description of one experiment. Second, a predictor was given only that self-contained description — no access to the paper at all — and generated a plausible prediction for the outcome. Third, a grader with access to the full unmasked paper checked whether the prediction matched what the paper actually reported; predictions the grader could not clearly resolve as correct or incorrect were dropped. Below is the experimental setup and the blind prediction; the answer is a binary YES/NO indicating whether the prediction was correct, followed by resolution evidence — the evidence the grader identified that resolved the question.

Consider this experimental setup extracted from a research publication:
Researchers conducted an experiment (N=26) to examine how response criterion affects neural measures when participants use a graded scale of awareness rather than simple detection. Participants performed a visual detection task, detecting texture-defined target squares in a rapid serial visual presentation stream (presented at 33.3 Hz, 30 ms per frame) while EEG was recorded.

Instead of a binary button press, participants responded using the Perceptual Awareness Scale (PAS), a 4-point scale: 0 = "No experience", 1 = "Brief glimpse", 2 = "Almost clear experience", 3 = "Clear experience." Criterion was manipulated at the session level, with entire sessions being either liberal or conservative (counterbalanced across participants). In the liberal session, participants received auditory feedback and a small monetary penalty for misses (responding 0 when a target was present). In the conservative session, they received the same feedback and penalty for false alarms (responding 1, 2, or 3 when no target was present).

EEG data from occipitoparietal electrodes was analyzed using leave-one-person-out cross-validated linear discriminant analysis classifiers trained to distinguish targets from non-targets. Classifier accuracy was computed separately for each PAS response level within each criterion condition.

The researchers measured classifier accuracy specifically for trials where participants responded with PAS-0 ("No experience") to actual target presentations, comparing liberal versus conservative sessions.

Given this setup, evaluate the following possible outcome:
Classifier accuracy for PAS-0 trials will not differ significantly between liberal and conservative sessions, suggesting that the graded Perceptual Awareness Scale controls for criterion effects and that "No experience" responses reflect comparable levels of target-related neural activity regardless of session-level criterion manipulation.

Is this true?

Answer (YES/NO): YES